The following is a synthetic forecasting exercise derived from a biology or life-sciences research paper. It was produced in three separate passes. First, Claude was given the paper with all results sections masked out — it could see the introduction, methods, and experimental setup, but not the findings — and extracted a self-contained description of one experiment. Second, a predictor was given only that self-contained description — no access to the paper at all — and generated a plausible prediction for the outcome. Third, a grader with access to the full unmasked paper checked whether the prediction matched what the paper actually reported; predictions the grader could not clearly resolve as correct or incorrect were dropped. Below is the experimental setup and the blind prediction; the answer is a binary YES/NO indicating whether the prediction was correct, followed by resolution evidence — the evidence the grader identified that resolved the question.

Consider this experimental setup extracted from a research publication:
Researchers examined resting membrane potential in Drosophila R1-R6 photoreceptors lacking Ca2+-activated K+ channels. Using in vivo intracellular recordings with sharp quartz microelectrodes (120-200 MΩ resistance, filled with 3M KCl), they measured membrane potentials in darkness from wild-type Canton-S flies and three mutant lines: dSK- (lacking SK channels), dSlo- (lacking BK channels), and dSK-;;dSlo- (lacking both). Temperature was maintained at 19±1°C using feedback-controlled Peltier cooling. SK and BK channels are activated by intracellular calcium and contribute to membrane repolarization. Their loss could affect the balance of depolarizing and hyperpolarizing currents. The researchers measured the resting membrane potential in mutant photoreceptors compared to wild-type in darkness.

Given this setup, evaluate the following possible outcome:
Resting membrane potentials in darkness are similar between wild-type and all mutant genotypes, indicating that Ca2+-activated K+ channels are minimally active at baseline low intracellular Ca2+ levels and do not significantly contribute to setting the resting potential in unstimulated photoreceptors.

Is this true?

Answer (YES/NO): NO